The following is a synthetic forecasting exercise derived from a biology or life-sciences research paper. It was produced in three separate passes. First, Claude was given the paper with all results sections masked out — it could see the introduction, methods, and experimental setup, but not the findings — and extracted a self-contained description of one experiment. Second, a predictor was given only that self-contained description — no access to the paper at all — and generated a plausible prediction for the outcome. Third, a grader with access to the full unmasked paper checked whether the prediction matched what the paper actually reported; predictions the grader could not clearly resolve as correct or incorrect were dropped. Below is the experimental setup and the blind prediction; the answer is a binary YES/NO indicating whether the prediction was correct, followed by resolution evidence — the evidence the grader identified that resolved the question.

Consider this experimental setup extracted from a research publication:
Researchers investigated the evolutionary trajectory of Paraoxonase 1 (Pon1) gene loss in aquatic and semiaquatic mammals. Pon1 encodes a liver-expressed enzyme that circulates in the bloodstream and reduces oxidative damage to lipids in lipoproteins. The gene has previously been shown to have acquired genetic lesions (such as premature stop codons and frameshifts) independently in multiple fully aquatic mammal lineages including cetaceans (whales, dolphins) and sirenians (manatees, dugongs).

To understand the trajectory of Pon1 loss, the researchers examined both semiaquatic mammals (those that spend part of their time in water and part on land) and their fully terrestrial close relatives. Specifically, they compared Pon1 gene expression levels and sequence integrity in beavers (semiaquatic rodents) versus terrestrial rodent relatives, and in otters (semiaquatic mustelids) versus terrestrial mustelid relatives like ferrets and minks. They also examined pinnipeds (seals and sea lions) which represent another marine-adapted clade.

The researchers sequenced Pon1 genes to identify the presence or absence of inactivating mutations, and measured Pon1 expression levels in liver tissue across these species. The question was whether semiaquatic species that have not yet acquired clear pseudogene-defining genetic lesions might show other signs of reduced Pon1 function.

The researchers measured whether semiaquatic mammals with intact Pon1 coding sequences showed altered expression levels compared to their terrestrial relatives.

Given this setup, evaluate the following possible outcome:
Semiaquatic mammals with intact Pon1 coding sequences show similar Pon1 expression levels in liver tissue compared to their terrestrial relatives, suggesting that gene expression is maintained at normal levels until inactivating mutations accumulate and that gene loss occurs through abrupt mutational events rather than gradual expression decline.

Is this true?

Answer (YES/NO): NO